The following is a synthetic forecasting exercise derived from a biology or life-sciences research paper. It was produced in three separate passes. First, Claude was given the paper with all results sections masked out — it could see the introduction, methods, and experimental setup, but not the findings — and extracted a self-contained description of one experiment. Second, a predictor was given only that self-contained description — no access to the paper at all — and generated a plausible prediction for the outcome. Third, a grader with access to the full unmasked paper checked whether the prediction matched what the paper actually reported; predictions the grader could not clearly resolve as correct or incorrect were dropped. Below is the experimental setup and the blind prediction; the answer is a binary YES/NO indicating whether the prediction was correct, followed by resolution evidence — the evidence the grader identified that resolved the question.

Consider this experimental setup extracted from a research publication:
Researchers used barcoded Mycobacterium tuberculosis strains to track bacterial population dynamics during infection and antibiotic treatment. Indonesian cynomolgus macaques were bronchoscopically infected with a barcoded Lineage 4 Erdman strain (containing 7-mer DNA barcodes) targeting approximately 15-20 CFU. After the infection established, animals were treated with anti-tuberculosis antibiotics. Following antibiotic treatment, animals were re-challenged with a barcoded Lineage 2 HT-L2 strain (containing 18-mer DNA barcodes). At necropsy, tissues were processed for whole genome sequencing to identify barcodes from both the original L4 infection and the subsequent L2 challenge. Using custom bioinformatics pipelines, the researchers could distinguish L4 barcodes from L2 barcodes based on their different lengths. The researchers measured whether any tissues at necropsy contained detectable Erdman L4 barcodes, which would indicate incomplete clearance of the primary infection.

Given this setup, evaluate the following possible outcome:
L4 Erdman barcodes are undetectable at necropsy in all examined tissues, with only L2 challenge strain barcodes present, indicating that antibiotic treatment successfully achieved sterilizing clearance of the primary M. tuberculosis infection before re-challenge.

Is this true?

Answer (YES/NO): NO